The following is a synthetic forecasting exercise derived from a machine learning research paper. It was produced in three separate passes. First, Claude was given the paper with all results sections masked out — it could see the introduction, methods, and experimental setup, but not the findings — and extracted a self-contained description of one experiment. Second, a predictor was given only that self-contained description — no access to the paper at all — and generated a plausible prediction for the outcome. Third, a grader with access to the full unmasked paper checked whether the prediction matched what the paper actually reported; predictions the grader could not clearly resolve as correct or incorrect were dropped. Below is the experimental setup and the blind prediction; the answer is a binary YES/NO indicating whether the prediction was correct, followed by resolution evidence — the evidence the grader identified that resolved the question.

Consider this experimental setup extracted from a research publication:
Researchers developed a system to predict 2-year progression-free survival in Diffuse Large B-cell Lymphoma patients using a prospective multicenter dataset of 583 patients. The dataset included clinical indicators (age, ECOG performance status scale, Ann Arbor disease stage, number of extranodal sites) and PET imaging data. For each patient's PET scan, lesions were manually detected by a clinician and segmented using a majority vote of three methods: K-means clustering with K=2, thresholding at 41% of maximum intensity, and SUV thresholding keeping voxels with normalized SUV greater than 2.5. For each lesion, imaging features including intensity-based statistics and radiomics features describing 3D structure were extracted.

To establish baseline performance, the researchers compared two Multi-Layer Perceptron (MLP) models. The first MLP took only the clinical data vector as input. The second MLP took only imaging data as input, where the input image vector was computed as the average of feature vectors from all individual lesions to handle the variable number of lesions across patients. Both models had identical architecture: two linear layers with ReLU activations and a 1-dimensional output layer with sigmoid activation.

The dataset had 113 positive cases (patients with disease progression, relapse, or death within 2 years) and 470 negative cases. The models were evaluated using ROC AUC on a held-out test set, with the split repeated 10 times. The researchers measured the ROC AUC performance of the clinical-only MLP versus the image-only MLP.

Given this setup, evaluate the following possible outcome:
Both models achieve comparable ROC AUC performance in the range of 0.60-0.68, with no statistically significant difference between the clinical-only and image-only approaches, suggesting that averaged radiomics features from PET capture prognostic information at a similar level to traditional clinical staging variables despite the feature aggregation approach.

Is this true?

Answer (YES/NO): NO